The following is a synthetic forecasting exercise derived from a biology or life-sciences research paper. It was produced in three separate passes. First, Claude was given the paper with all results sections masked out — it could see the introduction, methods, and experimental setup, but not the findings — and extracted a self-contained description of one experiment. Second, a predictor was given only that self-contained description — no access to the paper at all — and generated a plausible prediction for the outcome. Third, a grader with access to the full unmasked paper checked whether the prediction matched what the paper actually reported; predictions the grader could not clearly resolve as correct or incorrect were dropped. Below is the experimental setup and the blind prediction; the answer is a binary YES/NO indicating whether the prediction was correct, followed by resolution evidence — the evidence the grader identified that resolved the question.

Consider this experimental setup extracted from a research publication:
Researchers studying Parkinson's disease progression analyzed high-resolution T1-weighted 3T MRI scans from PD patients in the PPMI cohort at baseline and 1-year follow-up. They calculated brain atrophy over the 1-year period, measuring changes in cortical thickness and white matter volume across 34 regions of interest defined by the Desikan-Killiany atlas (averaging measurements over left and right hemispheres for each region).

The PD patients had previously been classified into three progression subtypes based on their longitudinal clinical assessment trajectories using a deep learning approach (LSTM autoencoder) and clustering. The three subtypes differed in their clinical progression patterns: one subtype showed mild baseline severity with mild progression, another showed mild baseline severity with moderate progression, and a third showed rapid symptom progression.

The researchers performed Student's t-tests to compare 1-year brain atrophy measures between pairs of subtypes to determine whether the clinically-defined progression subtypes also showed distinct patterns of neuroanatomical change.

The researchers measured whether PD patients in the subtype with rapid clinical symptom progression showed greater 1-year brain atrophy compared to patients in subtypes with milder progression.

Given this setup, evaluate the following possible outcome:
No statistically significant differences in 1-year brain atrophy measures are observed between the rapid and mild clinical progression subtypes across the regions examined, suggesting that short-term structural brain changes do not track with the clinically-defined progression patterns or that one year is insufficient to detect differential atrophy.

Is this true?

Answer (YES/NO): NO